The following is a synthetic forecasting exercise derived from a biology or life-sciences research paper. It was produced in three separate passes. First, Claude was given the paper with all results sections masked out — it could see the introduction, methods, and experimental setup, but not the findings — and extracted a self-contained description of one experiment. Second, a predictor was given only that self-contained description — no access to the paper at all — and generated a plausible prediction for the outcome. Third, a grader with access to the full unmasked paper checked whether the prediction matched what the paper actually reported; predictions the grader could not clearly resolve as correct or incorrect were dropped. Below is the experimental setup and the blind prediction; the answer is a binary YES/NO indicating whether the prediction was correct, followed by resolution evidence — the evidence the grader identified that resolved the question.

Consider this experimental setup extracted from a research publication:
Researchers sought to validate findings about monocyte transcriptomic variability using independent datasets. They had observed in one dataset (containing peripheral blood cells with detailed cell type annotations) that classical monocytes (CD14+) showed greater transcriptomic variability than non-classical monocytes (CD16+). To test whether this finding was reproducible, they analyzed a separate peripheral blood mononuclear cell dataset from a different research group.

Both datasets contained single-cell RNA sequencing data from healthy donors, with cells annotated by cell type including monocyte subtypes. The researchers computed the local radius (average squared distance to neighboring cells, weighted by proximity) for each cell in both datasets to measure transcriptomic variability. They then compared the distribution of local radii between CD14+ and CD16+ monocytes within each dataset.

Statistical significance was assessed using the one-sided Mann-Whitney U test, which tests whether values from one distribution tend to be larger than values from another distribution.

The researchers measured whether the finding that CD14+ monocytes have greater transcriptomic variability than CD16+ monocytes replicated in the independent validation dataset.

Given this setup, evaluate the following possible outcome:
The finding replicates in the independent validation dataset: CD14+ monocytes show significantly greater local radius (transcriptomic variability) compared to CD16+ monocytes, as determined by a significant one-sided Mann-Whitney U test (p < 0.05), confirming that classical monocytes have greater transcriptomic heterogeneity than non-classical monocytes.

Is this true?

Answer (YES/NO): YES